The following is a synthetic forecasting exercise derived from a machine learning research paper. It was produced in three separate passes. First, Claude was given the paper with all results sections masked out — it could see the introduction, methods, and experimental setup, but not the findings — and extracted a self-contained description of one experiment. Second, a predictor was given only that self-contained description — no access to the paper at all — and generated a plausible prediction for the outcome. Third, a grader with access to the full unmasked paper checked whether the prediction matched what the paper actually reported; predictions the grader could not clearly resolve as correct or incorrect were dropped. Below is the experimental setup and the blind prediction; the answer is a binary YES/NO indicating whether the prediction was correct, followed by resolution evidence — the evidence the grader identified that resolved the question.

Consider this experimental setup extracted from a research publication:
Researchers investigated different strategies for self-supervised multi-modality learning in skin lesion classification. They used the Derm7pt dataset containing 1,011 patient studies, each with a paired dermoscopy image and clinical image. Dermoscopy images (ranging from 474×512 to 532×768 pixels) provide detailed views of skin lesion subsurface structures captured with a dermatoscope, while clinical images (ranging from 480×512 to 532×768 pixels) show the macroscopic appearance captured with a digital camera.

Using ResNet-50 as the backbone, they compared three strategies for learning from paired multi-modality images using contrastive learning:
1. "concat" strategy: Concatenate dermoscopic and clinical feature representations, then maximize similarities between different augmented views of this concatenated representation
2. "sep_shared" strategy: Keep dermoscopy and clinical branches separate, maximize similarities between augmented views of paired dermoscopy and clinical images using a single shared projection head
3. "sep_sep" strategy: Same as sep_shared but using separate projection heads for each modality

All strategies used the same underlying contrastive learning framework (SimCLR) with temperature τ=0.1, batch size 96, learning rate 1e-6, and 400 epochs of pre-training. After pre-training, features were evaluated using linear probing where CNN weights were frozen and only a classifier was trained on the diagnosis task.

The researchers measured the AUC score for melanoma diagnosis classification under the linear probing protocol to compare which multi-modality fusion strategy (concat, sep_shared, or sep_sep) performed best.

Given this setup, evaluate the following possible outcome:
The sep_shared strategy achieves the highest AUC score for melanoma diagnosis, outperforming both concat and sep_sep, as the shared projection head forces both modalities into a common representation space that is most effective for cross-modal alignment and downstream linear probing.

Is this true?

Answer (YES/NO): NO